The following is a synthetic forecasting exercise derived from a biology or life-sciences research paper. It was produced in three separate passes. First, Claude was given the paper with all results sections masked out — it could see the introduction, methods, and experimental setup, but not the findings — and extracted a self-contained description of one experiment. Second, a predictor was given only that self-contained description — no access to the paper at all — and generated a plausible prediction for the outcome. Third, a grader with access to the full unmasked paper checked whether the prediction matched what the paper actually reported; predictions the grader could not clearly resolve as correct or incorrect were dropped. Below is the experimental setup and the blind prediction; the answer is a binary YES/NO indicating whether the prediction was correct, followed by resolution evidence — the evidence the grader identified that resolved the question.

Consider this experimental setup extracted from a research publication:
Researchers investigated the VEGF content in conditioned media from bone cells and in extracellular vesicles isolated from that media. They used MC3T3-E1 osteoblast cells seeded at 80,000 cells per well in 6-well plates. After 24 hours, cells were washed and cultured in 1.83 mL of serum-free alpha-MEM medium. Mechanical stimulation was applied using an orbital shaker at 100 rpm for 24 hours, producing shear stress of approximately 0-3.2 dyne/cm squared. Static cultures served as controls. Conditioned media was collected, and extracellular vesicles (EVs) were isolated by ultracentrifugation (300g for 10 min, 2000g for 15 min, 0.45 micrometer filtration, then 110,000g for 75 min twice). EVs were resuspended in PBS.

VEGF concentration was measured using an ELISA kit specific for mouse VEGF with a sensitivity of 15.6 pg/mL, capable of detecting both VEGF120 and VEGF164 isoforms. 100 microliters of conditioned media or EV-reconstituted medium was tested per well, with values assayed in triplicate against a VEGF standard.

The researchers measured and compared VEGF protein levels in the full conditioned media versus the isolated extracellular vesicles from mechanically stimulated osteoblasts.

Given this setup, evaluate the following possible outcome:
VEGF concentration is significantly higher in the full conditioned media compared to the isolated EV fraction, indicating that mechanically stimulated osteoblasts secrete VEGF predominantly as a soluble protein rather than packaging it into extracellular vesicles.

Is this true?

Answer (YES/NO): NO